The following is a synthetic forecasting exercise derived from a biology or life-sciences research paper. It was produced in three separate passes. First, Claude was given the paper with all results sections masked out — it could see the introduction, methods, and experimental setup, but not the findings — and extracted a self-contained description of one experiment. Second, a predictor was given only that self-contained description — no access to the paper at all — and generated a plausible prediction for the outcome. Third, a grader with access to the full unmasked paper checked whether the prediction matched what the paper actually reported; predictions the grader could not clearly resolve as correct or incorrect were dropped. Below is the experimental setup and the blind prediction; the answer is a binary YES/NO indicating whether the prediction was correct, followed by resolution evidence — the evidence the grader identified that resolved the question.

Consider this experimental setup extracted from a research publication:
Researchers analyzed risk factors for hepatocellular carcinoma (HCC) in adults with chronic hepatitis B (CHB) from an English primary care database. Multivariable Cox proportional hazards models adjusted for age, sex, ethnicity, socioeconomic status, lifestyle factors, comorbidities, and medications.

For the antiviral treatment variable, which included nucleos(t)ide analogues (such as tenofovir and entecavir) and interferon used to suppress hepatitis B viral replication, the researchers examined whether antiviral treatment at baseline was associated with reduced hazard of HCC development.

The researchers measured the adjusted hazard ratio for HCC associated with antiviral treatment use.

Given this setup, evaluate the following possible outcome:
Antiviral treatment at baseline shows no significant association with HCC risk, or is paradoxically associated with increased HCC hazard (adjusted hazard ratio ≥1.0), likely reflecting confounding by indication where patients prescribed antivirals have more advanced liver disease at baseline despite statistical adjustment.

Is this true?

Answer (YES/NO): YES